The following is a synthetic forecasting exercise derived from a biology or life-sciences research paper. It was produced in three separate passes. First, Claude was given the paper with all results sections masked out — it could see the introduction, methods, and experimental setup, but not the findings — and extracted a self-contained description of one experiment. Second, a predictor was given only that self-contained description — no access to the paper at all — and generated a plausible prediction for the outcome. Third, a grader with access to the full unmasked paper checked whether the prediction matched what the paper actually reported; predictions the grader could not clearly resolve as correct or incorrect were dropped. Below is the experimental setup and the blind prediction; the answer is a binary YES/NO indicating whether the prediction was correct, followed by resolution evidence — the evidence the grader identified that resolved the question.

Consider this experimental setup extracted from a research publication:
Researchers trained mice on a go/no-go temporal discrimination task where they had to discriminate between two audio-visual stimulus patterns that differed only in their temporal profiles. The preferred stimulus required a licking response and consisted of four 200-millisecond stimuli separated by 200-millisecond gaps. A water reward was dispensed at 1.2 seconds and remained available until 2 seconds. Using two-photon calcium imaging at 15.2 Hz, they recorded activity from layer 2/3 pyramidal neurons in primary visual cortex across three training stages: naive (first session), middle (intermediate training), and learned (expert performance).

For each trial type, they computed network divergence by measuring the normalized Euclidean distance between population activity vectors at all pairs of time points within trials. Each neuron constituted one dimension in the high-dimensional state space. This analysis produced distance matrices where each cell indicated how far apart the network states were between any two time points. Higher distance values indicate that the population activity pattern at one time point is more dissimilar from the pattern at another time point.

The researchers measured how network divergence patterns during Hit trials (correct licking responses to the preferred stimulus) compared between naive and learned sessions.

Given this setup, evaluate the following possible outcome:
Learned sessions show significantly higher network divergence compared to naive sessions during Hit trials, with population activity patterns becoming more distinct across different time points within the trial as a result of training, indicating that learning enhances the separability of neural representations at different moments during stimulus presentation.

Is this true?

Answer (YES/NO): YES